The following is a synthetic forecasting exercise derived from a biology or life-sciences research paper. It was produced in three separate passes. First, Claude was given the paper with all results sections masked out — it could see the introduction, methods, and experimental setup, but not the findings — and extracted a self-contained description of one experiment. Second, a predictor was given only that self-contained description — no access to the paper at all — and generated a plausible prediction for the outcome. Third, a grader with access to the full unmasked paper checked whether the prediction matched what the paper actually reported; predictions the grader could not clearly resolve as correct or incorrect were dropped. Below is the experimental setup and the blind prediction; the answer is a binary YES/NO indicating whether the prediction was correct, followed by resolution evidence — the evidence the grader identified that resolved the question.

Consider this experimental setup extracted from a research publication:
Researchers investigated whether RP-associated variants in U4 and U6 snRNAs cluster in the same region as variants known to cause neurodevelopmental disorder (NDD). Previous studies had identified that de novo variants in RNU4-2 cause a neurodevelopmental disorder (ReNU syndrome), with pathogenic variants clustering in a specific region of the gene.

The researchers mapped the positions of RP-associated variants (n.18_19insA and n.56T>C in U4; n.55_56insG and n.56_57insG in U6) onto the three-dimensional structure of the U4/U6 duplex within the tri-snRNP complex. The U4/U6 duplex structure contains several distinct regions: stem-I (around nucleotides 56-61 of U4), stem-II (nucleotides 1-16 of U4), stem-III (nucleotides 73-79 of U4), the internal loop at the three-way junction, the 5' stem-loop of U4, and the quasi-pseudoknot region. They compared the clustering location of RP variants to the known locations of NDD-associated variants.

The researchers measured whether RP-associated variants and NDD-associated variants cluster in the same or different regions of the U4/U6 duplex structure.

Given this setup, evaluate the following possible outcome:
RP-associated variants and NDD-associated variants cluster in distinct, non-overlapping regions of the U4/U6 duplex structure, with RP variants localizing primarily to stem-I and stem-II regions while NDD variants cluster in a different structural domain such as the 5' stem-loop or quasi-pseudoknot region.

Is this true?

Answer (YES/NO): NO